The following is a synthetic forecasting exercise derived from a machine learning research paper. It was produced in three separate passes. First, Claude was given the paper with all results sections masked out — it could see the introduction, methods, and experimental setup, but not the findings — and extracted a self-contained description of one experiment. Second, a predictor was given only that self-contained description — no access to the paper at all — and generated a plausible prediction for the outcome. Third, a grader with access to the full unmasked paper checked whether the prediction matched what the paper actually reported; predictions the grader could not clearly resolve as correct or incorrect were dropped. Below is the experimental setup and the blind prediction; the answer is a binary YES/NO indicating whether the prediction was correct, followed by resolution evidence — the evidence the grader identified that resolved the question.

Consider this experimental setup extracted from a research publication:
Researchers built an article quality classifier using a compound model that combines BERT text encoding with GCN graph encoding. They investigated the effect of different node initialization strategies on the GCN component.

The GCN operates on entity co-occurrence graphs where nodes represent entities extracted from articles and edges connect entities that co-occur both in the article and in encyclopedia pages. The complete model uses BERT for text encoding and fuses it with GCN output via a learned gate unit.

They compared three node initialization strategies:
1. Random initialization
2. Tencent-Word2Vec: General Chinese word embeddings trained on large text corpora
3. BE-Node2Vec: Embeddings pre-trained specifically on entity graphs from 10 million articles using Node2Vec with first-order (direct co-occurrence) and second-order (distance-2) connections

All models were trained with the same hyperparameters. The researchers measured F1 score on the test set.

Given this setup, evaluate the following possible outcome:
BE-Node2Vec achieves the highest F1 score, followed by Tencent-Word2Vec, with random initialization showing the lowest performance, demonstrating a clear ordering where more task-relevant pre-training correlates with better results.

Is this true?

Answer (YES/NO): YES